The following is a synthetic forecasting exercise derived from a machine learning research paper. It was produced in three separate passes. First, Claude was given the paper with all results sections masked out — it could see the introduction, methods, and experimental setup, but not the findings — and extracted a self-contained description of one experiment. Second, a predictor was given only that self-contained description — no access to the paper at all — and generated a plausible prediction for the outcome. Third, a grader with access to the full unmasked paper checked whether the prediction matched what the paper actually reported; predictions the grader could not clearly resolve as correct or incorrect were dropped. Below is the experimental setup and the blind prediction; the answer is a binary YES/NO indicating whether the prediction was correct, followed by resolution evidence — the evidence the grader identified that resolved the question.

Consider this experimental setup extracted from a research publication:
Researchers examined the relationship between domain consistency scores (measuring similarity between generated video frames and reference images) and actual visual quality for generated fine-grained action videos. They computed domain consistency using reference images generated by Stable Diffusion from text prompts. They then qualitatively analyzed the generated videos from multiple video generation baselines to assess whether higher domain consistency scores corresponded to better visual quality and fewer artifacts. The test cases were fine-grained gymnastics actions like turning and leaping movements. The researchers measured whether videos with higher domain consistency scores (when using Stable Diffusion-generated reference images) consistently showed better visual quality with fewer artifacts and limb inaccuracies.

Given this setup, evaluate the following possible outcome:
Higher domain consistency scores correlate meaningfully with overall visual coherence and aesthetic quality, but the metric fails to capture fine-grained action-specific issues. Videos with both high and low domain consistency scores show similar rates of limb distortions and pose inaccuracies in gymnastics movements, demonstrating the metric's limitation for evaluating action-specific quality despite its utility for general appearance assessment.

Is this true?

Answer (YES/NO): NO